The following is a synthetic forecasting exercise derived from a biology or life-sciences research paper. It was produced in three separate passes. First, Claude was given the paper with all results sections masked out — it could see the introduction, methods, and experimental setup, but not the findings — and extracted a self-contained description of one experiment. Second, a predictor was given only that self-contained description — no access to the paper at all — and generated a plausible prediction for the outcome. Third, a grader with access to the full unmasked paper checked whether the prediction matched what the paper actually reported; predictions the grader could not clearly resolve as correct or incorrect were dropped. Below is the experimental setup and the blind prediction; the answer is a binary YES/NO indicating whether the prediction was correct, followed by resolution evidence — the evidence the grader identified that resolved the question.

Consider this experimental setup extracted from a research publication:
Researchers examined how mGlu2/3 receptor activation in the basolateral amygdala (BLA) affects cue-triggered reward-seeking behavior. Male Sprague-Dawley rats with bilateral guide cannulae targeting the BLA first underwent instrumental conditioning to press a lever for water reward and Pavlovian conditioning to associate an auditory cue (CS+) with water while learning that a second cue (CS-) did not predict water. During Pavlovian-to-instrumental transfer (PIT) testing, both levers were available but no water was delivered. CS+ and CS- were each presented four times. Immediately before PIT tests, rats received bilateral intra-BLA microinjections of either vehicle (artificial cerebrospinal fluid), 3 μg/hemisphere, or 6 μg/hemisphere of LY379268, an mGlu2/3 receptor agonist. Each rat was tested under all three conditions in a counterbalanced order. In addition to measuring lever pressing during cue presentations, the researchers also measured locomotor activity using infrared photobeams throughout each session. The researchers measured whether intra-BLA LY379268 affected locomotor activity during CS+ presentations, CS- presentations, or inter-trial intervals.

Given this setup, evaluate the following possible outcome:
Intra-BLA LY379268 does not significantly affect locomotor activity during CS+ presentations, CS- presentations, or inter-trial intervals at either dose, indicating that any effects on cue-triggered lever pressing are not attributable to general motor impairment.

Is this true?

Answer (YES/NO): YES